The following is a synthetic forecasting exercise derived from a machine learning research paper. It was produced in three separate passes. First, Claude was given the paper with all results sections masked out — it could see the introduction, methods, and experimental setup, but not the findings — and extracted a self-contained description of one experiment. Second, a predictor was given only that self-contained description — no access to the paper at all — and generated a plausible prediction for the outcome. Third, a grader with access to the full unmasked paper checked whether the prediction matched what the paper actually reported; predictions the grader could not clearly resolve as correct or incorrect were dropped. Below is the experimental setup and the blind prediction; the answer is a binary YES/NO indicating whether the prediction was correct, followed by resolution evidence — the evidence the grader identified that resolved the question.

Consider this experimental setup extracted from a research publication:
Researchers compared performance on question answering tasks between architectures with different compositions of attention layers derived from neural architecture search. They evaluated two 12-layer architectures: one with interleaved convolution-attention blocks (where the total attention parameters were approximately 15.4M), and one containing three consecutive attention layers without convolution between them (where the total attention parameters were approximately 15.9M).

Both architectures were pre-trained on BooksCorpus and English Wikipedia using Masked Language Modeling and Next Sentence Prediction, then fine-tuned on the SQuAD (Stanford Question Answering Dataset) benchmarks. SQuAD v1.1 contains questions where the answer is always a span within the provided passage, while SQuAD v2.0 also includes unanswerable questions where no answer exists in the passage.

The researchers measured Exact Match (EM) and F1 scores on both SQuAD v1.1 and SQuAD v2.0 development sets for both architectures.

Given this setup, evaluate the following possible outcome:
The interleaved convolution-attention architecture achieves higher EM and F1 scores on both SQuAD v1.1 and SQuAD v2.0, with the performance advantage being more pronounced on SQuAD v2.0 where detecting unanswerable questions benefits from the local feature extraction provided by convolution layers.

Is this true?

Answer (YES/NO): NO